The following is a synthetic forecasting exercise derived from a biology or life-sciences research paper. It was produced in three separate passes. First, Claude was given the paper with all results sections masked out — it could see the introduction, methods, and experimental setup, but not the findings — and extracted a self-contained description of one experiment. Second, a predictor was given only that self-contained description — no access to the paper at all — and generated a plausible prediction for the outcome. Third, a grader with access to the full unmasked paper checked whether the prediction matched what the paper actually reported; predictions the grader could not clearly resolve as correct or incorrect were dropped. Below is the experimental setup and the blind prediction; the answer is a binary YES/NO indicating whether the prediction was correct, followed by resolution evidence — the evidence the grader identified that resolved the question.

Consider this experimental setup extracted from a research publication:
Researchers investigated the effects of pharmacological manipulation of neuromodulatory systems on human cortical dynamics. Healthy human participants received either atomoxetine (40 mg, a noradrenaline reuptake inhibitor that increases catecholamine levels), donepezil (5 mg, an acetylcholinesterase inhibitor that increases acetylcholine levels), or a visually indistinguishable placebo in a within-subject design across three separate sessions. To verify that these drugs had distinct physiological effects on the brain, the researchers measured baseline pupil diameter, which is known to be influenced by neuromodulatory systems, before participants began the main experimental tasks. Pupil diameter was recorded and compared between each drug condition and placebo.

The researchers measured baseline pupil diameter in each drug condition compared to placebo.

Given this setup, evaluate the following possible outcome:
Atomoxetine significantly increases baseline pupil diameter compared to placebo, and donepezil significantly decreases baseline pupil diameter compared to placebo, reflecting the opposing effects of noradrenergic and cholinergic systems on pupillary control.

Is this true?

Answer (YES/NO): NO